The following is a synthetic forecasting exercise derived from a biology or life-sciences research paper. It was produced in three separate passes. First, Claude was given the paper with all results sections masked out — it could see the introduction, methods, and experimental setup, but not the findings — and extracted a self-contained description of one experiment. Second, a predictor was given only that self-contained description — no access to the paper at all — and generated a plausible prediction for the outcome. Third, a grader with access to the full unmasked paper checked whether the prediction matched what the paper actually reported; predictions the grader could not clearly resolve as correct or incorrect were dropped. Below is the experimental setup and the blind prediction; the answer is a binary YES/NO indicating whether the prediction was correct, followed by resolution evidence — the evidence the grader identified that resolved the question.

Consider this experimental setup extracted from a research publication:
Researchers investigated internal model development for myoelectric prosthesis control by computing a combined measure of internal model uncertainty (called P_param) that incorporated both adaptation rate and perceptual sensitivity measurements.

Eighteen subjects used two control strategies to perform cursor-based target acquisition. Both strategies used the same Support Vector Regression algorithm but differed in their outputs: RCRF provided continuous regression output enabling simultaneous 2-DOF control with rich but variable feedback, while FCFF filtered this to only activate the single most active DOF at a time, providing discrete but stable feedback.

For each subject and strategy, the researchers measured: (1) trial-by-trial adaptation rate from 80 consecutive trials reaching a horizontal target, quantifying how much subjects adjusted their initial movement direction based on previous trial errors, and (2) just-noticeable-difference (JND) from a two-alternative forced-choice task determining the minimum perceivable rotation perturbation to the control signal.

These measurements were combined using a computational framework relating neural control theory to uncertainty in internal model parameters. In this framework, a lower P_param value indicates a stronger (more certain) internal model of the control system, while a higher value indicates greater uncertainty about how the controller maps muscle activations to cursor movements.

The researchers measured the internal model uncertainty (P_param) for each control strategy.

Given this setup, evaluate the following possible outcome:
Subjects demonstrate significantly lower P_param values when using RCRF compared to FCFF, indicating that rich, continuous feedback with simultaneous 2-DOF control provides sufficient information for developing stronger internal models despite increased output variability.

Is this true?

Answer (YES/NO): YES